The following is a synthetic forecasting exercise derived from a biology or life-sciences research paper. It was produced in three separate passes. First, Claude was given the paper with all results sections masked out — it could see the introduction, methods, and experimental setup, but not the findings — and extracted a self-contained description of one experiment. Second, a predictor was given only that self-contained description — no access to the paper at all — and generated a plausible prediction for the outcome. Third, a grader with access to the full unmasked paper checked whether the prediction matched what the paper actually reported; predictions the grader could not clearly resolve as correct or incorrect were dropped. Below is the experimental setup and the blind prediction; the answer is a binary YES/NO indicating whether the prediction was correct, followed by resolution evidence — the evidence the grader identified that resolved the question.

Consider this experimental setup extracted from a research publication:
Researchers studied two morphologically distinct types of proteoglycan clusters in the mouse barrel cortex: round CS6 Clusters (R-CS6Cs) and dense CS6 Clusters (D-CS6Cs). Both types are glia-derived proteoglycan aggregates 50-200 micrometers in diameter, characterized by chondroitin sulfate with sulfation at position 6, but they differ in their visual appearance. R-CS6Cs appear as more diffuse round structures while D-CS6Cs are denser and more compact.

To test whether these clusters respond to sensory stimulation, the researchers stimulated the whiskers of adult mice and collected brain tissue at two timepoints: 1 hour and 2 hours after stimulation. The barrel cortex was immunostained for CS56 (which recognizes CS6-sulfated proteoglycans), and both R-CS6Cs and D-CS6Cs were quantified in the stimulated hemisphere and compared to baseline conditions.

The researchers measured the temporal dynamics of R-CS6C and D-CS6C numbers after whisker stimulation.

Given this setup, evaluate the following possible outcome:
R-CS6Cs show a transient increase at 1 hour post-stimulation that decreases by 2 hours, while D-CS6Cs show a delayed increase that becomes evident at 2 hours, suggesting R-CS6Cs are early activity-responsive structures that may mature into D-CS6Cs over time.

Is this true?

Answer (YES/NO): YES